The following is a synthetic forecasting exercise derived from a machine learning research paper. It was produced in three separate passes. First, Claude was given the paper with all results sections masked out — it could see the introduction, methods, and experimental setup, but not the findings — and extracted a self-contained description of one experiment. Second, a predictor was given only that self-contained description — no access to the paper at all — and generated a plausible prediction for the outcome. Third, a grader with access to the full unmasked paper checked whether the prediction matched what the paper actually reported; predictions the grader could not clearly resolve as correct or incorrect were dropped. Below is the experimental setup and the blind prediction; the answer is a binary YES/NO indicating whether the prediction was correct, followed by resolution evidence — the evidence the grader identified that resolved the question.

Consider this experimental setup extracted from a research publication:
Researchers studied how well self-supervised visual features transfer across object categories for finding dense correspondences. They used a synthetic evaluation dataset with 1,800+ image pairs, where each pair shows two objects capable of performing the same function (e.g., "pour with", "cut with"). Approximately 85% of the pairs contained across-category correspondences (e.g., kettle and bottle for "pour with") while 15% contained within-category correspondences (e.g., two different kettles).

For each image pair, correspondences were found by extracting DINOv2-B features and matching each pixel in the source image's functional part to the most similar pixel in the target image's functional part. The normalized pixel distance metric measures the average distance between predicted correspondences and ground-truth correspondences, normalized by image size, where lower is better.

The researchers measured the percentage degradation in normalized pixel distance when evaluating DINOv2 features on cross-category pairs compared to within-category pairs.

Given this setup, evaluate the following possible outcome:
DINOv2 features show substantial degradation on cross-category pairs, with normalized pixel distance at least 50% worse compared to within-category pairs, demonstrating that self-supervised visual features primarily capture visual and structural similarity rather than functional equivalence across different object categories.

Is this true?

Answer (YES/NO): NO